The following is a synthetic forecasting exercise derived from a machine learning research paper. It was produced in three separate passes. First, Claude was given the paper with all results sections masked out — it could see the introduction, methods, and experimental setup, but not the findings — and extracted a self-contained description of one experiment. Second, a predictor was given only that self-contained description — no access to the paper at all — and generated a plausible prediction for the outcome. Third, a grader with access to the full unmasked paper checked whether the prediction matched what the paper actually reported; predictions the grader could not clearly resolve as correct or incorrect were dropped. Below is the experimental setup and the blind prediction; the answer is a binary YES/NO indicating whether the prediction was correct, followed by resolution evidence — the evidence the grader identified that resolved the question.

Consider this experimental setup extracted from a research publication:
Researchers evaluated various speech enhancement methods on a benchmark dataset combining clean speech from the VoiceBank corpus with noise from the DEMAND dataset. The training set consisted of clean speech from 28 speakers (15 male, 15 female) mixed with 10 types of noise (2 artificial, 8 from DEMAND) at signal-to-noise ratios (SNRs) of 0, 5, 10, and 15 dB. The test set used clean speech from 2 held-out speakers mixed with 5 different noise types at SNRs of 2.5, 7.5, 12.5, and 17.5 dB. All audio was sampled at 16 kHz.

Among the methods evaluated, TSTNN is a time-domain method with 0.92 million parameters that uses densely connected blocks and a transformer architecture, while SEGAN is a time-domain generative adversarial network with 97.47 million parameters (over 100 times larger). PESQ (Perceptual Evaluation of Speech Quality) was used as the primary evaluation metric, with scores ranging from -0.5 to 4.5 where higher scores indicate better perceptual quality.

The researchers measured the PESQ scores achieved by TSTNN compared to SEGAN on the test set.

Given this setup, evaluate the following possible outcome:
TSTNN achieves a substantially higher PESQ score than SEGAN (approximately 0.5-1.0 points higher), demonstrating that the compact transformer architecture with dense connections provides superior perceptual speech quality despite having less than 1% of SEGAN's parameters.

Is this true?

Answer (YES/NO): YES